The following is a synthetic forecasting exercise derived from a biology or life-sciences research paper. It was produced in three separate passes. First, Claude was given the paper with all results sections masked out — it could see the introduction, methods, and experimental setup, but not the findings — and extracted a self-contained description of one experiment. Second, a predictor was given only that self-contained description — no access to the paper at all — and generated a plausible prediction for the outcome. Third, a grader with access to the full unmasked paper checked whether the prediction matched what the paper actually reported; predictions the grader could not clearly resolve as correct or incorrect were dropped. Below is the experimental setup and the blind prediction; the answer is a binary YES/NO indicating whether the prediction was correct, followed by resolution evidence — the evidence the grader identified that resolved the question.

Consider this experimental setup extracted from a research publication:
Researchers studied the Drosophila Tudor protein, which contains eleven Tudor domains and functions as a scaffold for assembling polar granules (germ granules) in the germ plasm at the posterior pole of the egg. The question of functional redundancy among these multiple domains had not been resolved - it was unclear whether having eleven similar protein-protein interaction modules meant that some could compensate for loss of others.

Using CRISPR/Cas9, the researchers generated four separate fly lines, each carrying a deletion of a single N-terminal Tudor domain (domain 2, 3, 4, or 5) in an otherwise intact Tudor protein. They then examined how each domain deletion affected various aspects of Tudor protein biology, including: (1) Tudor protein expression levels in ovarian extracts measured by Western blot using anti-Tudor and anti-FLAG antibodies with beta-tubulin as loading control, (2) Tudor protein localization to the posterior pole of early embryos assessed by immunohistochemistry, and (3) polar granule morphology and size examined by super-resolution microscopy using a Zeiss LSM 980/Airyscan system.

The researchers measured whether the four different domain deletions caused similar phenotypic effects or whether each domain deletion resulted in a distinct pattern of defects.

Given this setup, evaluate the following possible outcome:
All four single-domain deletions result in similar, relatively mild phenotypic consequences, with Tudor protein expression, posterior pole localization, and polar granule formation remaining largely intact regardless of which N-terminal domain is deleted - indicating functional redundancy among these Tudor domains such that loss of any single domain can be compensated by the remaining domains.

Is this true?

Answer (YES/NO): NO